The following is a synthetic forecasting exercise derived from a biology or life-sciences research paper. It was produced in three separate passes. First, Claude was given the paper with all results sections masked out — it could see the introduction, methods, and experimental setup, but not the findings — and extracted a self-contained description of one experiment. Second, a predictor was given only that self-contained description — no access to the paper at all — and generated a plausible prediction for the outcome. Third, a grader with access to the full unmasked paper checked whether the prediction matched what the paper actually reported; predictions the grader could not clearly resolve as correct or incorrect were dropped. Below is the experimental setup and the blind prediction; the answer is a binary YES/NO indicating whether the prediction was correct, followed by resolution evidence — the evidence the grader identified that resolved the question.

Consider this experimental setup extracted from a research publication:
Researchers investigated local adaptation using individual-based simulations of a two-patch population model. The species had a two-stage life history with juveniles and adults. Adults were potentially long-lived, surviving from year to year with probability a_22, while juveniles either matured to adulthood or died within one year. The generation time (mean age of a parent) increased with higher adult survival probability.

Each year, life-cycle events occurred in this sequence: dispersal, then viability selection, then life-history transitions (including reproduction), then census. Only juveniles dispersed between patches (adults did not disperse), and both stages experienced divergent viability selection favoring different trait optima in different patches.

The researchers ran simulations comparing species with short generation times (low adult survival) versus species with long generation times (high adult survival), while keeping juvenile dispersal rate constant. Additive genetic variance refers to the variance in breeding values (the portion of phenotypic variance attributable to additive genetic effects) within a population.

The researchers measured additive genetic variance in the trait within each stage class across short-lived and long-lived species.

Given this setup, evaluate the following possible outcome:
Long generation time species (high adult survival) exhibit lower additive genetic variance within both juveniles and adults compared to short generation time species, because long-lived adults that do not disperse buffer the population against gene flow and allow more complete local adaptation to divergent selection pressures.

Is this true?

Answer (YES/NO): NO